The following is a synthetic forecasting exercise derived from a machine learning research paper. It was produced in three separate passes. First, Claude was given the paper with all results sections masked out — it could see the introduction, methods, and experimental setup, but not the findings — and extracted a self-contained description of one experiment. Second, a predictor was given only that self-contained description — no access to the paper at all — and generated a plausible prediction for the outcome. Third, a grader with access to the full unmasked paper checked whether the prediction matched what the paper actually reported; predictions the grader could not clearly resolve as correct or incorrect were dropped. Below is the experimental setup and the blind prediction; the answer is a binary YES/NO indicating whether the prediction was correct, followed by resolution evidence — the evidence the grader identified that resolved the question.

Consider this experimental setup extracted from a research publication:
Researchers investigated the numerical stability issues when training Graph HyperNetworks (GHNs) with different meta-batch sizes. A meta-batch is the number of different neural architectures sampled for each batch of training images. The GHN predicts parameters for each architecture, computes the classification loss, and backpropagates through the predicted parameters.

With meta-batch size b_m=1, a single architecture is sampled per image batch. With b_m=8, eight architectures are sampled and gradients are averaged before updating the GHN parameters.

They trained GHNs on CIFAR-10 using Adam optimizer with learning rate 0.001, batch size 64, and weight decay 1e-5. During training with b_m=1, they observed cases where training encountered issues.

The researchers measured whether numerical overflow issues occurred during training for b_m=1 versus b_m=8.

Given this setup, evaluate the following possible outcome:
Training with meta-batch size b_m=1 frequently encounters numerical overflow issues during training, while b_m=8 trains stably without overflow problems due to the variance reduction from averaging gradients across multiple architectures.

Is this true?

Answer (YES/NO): YES